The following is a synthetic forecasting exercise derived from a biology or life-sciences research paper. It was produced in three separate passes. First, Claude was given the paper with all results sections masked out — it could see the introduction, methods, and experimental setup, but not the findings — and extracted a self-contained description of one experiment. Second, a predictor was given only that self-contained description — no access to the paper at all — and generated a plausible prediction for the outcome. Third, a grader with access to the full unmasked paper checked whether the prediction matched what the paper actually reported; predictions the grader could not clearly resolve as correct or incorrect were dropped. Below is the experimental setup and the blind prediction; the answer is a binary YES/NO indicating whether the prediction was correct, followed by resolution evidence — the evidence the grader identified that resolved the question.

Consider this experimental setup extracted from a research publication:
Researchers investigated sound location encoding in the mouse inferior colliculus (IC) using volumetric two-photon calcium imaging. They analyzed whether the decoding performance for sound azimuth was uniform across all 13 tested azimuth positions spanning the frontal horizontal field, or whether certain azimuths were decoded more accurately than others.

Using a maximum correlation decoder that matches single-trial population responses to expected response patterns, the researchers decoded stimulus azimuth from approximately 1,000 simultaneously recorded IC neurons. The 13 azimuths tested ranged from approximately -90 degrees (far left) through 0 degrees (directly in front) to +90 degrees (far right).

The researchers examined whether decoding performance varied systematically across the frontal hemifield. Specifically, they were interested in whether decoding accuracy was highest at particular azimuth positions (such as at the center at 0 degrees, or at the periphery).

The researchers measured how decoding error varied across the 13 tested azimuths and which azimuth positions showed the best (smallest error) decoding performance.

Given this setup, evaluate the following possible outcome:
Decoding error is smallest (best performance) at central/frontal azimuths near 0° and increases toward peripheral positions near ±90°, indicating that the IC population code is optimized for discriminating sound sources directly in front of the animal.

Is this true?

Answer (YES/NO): YES